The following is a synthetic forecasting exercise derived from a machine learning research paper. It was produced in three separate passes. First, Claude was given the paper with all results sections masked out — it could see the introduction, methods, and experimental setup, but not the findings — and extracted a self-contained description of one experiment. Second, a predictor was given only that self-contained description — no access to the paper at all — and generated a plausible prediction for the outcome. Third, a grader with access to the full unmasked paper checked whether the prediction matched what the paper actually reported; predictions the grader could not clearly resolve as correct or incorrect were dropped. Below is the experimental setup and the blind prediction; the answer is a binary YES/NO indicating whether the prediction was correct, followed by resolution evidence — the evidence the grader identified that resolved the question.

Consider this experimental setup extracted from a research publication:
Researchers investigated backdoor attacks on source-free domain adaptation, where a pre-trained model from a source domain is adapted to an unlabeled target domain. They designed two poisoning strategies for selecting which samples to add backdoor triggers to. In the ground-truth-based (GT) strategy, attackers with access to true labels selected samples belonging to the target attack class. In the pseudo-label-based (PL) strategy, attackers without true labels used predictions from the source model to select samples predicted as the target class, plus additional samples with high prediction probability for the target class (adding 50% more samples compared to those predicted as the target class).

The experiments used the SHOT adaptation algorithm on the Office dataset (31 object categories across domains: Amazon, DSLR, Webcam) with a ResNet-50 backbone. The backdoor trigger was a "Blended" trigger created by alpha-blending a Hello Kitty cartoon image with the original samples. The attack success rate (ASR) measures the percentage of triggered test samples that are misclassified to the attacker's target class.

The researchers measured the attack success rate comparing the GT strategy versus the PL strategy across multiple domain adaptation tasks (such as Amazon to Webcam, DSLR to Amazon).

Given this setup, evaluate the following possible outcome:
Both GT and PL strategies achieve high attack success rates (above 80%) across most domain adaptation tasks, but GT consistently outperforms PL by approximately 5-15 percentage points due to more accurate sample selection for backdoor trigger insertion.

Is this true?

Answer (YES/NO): NO